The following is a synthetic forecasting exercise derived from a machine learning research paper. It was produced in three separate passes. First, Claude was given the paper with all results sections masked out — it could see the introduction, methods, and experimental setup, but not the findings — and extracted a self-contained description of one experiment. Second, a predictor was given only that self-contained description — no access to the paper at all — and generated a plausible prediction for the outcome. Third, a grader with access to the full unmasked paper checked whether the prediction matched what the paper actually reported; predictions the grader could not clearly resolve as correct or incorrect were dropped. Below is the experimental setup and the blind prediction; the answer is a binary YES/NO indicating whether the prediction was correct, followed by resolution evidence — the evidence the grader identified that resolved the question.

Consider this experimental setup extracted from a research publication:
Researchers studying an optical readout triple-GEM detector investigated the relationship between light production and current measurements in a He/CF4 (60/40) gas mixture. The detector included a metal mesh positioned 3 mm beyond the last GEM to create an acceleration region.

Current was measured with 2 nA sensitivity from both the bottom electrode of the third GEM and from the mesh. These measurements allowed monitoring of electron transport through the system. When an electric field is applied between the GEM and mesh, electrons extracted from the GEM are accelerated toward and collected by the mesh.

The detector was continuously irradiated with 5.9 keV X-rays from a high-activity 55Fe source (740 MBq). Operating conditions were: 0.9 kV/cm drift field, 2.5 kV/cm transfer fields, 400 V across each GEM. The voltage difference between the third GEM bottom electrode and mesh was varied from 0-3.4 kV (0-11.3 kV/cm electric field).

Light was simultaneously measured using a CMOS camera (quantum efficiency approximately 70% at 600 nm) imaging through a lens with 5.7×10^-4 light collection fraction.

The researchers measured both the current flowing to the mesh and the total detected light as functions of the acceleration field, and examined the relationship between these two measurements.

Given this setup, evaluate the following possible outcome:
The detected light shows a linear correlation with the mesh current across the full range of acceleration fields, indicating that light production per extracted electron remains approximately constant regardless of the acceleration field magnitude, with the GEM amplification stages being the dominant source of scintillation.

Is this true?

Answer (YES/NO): NO